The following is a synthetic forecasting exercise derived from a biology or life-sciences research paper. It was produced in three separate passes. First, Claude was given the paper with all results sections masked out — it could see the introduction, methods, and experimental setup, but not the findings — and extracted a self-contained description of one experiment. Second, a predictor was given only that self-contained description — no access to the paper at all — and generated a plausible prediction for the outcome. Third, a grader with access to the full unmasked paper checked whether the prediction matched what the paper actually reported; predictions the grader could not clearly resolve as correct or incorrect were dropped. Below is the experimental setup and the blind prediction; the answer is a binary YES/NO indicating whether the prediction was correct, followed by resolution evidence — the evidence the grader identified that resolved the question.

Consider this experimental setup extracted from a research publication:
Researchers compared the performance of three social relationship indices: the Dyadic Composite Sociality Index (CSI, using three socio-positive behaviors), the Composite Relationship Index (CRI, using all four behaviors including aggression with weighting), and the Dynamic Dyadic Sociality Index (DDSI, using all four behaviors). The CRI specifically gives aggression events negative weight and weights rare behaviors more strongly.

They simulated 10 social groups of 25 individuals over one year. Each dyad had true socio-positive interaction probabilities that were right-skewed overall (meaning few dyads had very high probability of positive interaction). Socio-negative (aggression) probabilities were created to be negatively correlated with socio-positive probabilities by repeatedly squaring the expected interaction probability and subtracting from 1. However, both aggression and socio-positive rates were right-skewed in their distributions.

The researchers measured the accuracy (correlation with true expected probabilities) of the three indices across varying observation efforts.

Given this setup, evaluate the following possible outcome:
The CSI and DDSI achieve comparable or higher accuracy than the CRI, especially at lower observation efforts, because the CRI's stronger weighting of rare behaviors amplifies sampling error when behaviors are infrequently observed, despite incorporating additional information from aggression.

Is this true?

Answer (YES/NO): NO